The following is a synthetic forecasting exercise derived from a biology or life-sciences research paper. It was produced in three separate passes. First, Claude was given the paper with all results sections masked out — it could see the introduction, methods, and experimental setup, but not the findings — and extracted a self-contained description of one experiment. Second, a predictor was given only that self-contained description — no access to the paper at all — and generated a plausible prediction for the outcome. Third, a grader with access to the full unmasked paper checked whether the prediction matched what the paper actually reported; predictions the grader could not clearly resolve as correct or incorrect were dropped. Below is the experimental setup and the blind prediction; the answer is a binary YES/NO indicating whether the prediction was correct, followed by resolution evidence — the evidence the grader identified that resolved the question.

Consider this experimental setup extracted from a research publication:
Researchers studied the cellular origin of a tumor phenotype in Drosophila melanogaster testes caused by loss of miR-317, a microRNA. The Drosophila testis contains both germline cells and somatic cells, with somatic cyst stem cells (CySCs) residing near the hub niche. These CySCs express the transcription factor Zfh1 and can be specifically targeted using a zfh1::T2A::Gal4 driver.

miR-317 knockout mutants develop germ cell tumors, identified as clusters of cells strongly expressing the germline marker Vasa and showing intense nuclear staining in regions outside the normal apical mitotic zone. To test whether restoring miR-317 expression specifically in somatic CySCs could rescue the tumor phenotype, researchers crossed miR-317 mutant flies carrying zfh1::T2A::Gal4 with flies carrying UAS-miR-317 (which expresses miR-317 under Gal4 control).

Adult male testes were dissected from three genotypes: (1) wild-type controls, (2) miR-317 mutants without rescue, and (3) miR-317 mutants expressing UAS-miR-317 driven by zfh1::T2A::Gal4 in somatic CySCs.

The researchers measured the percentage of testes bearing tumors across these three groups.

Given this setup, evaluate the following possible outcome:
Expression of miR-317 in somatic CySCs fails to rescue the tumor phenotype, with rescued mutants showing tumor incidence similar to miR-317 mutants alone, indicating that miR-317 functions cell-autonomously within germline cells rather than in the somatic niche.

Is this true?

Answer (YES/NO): NO